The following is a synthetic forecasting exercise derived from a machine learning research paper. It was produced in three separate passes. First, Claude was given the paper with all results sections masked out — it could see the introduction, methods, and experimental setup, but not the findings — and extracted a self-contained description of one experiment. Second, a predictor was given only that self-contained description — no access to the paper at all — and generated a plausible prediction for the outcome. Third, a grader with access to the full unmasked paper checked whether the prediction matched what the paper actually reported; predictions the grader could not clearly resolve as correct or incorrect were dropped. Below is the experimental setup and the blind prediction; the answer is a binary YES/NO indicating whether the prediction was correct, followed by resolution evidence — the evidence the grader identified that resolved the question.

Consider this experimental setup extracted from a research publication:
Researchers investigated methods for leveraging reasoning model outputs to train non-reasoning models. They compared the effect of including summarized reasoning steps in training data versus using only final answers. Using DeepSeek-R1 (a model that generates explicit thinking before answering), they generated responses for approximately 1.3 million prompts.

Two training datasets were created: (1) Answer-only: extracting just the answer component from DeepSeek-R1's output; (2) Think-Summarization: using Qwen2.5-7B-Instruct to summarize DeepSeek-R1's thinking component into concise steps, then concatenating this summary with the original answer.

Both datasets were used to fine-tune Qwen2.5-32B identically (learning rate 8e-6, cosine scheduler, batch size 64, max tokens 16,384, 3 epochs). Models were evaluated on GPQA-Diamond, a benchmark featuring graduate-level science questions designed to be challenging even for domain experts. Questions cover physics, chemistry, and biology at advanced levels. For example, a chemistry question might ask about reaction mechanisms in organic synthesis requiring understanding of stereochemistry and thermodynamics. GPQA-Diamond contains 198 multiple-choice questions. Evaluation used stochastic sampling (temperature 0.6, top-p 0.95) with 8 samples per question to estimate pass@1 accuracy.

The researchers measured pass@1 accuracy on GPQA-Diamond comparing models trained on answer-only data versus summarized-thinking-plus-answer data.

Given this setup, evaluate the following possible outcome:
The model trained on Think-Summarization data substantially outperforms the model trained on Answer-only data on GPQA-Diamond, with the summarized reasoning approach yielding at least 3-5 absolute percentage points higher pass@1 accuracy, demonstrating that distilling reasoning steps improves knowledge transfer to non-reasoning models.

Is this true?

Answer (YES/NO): YES